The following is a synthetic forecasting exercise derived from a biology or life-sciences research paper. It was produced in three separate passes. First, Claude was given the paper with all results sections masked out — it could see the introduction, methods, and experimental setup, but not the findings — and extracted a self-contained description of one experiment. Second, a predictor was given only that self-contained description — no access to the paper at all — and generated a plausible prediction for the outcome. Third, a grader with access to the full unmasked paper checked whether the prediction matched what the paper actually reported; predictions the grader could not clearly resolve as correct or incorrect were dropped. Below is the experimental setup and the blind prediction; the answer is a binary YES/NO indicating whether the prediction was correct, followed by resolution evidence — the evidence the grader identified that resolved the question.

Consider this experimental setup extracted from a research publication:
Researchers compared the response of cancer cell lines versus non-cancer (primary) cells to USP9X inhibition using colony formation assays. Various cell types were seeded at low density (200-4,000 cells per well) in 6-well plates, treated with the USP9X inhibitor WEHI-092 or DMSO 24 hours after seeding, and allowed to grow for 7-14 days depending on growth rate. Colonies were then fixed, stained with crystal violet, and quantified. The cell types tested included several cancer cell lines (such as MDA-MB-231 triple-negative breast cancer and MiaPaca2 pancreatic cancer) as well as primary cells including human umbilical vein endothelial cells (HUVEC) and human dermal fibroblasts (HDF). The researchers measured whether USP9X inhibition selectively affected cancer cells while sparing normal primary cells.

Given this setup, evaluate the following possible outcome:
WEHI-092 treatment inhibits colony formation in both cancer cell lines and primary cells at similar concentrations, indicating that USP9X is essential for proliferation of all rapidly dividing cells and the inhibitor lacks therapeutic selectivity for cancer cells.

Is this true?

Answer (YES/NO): NO